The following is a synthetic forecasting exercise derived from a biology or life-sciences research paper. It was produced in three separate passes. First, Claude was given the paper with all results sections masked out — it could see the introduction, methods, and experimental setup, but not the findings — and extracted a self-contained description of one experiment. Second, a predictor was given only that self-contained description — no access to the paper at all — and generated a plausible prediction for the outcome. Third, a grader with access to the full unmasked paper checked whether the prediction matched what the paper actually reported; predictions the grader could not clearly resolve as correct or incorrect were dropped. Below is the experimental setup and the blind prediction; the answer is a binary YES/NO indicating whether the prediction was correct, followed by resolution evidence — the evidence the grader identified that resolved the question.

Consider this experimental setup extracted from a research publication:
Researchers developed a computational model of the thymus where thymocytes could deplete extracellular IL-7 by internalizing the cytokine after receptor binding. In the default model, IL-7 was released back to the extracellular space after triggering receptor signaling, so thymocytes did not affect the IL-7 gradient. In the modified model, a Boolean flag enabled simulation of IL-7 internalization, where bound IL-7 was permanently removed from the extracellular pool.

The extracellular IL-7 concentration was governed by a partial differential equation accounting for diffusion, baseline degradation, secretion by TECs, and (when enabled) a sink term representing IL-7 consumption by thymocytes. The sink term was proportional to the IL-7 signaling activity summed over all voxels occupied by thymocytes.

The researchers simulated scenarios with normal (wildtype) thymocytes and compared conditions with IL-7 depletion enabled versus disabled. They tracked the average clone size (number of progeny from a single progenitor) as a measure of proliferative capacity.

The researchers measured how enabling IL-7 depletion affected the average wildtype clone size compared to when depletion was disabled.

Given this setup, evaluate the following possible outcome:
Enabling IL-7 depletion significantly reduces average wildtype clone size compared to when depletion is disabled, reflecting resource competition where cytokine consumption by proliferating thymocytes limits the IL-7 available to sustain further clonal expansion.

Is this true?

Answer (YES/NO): NO